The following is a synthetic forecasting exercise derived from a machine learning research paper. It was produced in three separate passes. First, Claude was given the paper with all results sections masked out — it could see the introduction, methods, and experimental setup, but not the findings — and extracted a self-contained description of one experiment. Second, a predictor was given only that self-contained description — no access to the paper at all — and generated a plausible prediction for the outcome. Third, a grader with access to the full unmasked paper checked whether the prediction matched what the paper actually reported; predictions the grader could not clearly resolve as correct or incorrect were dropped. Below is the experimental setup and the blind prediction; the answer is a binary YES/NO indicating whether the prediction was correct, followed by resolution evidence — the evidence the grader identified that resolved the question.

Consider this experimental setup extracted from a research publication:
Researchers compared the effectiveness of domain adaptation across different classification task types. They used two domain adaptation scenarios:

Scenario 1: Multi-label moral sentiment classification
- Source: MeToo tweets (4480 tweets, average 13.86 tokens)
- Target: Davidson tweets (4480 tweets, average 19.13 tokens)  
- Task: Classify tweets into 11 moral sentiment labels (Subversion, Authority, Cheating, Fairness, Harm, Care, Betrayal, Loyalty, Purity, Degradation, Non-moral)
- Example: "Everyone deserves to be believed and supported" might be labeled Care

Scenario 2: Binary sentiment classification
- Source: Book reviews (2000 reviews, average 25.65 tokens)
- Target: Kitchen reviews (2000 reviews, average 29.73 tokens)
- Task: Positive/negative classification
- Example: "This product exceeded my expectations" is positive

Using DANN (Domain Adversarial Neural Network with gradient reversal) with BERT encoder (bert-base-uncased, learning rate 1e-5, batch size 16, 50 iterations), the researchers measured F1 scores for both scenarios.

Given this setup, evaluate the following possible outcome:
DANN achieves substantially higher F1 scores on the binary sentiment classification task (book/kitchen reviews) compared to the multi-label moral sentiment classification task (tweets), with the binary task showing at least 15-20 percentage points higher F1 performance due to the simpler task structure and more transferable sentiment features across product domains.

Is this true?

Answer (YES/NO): NO